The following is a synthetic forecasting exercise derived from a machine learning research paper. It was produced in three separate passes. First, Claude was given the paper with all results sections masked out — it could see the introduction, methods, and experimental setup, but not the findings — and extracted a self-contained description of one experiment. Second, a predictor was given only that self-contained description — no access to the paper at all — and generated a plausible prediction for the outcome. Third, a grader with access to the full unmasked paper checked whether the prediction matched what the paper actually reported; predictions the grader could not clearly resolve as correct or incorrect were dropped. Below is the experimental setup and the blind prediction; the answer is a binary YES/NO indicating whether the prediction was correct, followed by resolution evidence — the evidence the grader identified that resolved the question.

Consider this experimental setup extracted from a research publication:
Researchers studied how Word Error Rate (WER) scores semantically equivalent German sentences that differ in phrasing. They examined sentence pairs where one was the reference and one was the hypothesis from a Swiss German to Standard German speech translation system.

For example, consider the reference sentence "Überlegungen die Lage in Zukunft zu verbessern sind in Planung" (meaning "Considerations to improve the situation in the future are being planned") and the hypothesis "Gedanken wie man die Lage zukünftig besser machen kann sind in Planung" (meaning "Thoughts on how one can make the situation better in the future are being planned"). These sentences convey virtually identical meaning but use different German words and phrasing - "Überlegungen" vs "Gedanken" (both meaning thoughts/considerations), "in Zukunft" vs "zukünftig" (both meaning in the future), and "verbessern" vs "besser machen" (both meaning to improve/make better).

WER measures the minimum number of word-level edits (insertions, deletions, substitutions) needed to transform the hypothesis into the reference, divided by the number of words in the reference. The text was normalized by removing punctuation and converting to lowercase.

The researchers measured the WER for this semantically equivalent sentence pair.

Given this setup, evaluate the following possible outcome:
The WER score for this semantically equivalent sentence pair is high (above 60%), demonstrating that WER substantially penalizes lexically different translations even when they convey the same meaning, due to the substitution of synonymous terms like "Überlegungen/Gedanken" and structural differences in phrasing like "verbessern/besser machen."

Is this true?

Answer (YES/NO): YES